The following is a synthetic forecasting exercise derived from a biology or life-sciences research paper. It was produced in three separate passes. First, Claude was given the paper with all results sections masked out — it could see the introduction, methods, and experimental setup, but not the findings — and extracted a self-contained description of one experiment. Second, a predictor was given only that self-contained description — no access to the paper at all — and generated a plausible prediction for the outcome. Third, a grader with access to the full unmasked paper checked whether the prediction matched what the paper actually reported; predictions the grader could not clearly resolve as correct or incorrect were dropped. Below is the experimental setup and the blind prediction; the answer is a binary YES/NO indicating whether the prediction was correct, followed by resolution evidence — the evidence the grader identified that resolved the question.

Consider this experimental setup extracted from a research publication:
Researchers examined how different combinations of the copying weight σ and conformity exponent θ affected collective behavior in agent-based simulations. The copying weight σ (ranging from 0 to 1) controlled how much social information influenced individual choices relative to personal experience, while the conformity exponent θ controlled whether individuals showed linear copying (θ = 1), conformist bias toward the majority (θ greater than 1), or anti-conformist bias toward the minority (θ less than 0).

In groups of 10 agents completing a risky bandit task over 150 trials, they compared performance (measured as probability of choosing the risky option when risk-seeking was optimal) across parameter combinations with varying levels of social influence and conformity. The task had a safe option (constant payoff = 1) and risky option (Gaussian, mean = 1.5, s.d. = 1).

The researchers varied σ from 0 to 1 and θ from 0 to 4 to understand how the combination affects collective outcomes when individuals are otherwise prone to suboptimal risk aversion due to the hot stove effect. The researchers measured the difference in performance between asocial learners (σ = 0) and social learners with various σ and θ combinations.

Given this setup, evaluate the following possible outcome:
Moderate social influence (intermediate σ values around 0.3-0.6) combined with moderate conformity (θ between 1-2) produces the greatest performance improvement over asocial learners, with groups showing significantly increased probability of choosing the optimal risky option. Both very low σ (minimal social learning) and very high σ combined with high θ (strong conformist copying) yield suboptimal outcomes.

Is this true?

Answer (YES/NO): NO